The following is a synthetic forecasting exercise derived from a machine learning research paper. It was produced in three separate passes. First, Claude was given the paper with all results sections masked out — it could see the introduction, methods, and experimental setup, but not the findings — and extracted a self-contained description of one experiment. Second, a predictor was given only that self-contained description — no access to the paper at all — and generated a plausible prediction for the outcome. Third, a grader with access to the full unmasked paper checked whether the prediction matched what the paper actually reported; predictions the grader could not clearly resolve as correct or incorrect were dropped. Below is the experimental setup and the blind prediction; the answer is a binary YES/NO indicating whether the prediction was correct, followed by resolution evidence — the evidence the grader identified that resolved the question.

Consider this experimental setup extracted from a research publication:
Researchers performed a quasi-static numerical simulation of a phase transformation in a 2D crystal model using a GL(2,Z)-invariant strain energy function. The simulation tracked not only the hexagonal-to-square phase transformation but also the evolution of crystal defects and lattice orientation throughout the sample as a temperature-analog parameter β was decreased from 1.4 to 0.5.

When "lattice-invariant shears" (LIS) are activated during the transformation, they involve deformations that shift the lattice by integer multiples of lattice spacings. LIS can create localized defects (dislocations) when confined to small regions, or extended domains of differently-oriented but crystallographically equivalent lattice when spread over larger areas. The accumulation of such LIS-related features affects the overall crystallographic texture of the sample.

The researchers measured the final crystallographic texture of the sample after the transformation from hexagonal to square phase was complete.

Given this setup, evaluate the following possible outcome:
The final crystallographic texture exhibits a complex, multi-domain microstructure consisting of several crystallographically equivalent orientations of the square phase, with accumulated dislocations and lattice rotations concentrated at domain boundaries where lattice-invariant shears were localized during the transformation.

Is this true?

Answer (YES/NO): YES